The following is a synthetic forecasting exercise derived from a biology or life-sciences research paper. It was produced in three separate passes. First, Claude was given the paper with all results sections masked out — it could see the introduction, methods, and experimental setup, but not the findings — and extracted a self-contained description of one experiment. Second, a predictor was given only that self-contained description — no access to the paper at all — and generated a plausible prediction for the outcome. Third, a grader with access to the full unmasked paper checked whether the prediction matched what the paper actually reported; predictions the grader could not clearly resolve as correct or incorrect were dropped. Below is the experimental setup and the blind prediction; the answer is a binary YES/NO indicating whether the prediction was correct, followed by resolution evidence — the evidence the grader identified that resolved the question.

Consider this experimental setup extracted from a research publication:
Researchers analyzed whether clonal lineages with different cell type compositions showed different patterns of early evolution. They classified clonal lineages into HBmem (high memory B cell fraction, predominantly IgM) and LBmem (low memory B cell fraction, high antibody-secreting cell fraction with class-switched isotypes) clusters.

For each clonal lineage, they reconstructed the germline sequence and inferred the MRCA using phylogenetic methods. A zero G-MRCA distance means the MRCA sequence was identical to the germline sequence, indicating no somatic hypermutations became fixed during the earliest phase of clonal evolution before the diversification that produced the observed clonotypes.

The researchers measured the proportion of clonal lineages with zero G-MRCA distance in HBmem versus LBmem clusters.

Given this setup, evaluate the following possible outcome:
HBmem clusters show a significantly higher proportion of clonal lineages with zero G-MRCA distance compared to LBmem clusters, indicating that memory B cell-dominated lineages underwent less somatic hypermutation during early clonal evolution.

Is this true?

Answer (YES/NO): YES